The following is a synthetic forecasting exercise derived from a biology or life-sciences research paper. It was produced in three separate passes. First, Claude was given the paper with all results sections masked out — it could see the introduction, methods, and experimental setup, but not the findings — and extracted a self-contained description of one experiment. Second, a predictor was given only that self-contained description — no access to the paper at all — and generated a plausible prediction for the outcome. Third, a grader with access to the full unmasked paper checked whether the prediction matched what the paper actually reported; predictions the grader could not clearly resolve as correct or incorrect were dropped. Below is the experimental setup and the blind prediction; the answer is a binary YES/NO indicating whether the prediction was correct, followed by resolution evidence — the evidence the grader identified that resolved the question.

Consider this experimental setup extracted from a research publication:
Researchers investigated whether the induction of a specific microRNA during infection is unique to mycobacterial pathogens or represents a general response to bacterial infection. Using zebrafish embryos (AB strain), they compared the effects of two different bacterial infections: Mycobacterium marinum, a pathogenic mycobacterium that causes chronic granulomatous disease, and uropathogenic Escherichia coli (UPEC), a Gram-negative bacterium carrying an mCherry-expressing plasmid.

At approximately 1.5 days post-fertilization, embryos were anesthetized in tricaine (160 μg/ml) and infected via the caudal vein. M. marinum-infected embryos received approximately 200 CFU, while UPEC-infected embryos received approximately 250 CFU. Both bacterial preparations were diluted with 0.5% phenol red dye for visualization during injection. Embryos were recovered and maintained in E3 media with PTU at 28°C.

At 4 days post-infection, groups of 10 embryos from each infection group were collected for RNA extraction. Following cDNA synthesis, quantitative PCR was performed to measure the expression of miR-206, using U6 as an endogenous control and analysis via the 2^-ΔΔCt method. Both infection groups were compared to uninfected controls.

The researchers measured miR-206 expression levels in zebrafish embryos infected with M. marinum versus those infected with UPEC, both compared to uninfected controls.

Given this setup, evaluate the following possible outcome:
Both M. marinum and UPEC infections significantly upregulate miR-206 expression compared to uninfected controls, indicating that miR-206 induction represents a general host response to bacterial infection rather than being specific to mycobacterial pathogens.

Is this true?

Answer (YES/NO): NO